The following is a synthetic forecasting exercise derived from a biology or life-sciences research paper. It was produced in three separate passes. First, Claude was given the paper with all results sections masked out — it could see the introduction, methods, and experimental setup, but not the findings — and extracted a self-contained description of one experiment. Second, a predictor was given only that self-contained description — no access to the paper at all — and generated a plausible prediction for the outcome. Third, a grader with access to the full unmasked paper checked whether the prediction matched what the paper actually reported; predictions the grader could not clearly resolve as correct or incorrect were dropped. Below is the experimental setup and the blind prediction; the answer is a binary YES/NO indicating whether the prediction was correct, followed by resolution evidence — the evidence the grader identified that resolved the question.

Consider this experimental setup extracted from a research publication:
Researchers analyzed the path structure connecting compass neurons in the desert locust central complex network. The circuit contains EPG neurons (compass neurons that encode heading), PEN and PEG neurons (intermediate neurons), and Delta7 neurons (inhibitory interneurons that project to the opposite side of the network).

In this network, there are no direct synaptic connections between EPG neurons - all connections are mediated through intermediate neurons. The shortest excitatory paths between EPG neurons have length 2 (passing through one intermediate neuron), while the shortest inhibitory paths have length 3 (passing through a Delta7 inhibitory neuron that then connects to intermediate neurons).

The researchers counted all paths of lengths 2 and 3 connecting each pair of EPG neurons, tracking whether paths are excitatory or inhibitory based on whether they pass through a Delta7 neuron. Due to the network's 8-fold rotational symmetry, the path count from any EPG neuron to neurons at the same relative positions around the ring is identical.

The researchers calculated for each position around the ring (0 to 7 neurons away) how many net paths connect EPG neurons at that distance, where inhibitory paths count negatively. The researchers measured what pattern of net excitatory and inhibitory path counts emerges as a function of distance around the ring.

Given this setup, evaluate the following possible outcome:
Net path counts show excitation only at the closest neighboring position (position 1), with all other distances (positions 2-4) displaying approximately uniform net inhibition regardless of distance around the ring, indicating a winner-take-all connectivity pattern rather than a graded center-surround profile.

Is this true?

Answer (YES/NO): NO